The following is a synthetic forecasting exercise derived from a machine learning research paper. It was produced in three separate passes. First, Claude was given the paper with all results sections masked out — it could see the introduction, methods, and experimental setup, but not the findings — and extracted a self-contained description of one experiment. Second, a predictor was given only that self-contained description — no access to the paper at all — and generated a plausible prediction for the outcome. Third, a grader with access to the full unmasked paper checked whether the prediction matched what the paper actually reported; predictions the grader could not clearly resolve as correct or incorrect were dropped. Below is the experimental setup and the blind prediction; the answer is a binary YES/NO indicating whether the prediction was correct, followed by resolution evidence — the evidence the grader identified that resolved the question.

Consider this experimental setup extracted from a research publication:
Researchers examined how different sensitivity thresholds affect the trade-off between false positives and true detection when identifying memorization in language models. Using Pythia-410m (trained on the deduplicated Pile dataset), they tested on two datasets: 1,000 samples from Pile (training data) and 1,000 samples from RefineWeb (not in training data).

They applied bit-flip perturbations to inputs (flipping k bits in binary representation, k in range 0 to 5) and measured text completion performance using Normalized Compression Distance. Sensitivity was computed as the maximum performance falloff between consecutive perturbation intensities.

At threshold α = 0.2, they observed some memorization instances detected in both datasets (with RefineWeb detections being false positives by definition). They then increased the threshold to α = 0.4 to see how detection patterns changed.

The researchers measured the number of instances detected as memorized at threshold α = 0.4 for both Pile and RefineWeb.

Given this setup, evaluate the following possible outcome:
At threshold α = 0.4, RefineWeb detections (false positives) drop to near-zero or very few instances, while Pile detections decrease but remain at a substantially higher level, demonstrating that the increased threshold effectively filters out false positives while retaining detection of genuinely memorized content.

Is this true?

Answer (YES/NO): YES